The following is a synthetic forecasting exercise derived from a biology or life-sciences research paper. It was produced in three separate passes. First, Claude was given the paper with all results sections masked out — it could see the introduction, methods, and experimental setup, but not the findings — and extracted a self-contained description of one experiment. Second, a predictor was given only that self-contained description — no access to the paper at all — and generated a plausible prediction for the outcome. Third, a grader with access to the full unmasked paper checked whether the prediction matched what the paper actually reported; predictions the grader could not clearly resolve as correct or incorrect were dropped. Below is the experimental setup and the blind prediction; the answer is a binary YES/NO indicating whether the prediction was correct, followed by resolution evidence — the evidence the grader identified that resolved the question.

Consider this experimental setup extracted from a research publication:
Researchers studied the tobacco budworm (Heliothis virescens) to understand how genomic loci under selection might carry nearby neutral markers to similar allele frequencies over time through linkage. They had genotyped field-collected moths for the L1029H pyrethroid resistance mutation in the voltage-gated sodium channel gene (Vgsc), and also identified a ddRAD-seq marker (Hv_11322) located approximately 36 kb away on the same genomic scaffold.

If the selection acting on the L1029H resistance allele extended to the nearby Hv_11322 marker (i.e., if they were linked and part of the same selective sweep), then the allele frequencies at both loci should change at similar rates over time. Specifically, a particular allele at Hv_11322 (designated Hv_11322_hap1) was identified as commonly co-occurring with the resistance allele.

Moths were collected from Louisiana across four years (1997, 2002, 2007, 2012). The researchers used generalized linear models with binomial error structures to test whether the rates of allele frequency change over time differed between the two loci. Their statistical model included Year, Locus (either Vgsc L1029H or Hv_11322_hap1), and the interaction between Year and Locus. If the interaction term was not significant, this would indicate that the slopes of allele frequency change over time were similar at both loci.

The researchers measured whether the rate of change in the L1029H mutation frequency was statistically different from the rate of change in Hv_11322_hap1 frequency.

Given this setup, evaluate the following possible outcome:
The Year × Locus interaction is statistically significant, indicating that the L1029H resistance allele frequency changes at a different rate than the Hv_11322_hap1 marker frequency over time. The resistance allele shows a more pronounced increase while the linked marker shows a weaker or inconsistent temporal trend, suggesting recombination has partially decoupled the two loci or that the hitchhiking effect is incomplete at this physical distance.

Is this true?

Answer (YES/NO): NO